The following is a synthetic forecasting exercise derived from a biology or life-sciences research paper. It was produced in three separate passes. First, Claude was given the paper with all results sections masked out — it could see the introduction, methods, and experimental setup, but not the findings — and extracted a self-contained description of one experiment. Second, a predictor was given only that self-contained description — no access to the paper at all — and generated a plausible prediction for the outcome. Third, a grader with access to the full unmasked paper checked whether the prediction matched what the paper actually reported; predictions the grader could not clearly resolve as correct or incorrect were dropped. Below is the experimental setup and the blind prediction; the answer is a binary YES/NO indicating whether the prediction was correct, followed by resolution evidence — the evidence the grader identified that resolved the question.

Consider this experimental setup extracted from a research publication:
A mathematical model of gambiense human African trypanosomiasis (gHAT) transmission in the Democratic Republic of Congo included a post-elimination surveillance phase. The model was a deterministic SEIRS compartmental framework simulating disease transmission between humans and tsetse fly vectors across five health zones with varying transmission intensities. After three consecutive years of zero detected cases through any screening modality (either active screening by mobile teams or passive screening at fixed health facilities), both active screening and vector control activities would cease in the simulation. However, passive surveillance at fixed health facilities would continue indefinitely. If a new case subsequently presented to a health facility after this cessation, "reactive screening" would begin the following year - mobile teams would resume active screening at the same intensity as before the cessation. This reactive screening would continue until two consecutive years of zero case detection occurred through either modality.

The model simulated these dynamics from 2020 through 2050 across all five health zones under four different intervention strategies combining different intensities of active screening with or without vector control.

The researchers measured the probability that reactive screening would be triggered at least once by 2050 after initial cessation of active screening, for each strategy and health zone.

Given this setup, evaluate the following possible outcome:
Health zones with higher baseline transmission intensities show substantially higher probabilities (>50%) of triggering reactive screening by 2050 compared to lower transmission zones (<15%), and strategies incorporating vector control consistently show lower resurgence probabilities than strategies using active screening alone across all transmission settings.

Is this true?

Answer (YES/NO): NO